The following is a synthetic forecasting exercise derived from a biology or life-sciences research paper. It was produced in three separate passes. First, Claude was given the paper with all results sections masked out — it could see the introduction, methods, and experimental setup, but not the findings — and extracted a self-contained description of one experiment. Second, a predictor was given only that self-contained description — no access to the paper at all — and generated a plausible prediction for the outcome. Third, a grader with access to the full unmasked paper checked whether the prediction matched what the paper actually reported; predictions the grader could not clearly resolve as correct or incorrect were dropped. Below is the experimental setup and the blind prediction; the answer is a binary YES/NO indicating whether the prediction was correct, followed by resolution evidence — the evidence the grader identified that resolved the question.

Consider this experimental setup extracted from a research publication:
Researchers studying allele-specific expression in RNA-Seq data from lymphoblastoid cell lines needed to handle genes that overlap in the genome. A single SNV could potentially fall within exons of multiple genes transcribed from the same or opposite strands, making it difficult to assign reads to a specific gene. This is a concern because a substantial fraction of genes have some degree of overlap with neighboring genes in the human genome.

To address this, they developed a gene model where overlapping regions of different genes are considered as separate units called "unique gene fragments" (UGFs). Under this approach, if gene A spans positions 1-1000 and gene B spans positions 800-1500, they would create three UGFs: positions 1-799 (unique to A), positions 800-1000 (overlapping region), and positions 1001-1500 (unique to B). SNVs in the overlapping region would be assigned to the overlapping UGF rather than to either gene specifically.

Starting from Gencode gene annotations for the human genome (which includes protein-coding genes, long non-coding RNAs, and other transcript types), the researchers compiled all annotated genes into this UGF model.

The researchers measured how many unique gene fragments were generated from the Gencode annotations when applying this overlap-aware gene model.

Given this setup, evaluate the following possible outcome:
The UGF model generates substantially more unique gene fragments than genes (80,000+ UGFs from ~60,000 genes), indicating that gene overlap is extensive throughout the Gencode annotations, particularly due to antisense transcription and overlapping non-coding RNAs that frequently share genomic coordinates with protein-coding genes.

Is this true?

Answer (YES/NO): NO